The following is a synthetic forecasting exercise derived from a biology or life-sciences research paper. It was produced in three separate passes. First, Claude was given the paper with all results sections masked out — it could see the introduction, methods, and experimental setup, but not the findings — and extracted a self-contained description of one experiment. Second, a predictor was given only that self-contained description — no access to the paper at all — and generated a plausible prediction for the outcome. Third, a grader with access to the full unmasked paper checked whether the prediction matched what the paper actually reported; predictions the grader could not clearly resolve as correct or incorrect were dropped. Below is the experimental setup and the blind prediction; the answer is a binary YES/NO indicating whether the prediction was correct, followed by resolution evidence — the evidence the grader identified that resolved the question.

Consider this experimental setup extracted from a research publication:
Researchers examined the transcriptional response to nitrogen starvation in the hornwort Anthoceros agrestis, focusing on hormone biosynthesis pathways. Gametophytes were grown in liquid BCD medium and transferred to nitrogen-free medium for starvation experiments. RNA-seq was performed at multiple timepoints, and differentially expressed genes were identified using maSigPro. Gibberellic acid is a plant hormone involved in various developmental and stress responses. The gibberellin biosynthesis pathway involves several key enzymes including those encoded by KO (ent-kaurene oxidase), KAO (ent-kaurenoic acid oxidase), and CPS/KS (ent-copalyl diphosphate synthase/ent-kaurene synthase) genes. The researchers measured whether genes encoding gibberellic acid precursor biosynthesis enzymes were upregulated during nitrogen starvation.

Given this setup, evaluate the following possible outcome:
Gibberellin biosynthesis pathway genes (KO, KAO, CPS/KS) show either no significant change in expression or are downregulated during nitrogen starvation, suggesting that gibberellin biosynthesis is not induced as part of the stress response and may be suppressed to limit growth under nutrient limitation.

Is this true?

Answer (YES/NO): NO